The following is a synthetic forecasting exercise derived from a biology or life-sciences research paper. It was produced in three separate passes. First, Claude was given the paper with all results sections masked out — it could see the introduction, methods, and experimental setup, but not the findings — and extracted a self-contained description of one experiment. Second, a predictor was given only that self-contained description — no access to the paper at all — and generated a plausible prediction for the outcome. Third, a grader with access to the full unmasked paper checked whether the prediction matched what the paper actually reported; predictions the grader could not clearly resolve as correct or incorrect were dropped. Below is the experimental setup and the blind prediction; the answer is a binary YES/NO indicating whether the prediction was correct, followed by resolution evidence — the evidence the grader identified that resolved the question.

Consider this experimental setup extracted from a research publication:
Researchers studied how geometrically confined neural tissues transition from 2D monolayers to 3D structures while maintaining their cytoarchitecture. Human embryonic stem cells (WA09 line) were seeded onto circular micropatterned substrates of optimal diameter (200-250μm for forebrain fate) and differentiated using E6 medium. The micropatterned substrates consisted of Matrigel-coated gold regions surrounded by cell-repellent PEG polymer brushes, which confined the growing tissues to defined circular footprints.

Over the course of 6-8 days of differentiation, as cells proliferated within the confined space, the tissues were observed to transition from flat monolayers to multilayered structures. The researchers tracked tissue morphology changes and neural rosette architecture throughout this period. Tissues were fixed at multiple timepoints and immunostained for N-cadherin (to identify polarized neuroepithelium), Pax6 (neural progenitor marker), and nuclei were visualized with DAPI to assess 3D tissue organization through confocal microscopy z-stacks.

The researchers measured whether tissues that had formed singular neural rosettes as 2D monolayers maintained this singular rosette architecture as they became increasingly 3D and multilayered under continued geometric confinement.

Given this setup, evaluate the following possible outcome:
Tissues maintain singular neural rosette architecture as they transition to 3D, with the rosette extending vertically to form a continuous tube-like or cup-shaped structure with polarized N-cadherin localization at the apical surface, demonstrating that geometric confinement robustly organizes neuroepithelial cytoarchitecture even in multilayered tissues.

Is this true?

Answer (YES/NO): YES